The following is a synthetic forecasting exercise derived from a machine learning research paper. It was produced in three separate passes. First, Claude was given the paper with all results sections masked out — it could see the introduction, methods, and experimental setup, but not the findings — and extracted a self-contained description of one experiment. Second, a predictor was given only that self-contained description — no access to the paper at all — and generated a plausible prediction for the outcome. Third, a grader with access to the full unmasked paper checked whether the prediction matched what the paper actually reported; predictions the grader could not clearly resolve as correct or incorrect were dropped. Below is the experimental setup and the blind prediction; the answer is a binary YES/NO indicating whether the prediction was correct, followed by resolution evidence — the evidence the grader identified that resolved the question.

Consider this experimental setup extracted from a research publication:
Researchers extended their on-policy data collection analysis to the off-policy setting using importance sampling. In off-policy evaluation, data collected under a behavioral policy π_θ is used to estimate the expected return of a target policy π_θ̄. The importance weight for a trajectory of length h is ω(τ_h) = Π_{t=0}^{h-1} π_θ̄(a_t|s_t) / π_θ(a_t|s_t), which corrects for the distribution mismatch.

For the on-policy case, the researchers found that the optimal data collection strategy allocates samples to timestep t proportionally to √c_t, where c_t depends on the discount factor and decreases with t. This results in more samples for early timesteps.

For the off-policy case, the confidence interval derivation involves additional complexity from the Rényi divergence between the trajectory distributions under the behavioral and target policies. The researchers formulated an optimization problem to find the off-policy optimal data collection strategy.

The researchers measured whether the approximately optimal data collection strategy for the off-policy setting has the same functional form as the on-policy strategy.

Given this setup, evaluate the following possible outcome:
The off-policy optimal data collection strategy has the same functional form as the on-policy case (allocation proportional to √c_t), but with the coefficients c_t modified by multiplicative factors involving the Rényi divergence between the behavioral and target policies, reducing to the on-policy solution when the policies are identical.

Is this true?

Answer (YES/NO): NO